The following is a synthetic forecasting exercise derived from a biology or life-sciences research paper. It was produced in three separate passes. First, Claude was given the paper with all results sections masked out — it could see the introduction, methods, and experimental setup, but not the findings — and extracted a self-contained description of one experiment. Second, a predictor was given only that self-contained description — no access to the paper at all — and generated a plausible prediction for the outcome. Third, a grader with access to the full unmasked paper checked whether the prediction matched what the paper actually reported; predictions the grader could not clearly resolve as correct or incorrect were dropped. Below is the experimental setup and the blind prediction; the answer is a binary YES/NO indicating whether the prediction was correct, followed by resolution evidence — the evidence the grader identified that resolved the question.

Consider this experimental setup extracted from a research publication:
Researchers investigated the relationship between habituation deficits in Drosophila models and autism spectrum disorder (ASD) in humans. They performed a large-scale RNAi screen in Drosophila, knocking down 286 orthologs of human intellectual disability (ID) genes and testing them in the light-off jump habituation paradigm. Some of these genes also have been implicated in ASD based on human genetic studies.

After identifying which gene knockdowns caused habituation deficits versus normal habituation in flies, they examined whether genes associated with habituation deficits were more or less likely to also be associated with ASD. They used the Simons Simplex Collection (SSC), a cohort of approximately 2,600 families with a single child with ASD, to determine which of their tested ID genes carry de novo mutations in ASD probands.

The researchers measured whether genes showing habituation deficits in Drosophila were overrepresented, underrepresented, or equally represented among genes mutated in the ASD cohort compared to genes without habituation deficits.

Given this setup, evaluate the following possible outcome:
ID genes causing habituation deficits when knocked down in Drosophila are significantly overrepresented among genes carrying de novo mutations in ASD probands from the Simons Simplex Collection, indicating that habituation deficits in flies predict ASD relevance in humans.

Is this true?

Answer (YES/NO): YES